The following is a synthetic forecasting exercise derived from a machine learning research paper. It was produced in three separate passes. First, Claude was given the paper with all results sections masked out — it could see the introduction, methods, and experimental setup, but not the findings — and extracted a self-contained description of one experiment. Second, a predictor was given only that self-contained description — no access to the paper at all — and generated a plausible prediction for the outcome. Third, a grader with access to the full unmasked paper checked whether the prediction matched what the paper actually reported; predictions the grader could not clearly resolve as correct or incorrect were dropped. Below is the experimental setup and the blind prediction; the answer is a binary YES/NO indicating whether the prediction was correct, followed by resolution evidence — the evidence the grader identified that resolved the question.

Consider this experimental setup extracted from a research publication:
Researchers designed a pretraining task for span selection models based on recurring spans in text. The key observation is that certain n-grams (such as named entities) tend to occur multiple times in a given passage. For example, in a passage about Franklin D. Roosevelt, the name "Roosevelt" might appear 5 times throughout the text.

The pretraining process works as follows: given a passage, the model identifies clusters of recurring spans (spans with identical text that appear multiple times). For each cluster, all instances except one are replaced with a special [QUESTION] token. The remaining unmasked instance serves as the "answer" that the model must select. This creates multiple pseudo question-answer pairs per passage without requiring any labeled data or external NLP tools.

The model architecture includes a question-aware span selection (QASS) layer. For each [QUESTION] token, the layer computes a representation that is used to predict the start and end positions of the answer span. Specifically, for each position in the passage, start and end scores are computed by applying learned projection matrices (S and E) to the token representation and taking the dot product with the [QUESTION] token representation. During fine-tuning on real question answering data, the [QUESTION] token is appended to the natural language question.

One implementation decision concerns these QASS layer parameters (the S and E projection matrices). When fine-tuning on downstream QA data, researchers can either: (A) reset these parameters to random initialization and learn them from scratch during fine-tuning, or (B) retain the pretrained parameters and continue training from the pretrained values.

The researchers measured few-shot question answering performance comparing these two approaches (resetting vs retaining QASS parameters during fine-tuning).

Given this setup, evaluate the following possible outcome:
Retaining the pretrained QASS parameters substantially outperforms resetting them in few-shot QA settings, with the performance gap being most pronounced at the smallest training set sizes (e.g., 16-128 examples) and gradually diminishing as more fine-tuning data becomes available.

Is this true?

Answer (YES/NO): NO